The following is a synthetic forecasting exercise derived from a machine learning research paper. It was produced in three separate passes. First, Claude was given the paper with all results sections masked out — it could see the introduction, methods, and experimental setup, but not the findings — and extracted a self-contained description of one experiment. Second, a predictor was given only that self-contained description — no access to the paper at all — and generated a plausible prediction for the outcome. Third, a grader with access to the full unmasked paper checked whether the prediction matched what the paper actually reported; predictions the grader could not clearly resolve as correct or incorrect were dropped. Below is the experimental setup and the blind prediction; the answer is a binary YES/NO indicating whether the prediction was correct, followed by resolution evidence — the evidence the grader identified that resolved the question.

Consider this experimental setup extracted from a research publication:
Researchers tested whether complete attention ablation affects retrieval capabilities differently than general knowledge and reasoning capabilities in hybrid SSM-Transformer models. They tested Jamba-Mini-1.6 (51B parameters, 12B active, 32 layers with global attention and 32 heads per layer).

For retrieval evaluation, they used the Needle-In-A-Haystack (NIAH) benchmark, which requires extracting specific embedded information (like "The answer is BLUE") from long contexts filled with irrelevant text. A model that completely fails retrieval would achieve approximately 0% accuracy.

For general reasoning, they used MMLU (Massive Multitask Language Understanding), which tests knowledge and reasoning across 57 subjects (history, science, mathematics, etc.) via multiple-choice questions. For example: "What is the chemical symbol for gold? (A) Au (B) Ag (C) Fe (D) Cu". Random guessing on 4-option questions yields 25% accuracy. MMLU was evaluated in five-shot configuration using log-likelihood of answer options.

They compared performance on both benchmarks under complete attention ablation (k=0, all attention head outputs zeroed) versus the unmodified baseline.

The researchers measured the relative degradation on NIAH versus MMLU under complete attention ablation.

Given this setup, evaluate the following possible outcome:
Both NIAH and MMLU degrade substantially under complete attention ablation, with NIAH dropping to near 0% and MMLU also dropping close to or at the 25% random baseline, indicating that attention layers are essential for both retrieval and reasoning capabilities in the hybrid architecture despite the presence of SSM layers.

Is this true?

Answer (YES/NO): YES